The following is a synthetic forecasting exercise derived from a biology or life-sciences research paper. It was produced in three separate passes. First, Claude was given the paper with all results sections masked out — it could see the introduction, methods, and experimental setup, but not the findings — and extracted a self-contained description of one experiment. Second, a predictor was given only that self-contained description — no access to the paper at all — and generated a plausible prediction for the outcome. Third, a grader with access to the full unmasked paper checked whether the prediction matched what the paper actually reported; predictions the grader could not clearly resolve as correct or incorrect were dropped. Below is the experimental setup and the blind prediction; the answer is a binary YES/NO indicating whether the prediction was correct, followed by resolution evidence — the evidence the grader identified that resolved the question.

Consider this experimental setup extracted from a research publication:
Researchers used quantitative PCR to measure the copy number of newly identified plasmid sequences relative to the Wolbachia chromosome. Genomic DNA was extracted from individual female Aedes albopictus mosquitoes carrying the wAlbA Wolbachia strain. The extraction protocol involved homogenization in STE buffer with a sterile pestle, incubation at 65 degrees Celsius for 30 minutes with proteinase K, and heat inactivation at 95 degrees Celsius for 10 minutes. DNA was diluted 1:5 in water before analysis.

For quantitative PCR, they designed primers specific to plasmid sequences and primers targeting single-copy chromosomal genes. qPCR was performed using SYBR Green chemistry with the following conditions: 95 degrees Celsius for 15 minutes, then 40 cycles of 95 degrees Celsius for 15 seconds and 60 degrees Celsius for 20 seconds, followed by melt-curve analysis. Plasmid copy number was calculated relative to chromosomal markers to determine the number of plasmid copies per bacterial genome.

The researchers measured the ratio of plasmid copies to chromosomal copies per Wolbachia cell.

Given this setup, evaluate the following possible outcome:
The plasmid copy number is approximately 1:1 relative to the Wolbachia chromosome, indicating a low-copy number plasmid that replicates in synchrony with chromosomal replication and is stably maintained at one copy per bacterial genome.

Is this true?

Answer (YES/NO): NO